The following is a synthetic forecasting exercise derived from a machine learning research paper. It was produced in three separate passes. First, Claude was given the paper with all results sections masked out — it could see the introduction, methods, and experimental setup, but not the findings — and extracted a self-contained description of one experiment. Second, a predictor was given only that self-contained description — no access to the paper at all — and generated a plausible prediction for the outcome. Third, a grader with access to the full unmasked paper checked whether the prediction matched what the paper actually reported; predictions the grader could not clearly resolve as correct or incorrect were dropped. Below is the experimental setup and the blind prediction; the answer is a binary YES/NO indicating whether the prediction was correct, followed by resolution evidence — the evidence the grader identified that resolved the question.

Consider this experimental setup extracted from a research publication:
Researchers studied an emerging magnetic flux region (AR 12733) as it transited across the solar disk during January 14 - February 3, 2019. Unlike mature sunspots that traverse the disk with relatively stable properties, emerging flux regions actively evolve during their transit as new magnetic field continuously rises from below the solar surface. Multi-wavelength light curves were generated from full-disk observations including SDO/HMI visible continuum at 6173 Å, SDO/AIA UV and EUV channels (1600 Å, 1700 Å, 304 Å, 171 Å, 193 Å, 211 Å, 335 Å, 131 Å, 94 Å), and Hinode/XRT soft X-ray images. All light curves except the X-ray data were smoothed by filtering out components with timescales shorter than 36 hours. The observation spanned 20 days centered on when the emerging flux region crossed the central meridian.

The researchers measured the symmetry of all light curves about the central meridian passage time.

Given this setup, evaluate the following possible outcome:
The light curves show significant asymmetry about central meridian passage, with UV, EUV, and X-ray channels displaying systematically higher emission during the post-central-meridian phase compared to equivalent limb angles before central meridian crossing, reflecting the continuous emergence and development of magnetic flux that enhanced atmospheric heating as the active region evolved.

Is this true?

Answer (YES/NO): YES